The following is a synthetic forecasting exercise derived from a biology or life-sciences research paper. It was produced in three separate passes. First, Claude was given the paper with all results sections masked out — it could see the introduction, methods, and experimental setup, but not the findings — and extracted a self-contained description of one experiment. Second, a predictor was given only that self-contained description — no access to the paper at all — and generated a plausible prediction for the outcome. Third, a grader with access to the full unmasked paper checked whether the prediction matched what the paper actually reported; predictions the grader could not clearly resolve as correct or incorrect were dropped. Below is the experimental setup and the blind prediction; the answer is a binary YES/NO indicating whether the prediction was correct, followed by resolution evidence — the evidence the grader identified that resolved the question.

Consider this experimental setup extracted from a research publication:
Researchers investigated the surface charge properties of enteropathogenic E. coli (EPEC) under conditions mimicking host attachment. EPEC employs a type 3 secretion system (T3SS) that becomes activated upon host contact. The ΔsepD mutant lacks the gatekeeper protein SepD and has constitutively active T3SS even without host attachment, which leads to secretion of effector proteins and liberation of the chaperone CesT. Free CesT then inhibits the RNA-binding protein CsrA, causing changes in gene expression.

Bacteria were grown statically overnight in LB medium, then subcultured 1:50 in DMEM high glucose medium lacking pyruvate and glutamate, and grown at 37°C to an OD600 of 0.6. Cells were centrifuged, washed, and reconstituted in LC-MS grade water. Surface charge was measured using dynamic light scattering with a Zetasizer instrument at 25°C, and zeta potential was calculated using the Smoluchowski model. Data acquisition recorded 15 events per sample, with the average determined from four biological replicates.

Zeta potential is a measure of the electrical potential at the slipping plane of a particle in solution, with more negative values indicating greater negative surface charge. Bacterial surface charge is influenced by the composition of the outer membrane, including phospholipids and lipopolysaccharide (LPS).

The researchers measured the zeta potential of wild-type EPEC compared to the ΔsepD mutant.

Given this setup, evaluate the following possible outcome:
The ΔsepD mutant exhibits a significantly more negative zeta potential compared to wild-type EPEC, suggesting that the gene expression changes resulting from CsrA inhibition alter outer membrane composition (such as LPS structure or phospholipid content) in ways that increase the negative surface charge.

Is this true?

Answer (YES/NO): YES